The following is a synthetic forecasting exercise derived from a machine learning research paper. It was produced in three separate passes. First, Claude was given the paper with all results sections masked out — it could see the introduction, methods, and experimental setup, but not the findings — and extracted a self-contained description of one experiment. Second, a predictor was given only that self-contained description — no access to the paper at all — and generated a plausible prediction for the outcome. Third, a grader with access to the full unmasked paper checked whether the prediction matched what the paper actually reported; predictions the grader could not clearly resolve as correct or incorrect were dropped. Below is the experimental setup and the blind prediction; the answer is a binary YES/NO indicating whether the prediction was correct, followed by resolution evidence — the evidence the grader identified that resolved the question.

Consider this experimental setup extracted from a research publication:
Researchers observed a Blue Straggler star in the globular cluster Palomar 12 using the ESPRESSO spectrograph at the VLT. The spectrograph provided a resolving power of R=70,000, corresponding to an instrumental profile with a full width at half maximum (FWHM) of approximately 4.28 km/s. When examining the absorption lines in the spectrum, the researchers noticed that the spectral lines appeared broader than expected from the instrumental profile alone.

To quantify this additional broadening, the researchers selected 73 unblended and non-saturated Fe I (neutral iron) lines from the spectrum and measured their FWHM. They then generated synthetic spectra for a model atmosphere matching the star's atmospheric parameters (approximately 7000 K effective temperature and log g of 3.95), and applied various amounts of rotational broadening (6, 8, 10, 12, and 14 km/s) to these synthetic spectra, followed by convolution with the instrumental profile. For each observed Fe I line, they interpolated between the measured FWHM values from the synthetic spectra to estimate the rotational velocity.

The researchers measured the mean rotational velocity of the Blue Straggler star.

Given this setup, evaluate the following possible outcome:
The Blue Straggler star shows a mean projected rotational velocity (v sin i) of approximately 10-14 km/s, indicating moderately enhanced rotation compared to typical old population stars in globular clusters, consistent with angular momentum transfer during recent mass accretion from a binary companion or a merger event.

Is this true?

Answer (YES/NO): NO